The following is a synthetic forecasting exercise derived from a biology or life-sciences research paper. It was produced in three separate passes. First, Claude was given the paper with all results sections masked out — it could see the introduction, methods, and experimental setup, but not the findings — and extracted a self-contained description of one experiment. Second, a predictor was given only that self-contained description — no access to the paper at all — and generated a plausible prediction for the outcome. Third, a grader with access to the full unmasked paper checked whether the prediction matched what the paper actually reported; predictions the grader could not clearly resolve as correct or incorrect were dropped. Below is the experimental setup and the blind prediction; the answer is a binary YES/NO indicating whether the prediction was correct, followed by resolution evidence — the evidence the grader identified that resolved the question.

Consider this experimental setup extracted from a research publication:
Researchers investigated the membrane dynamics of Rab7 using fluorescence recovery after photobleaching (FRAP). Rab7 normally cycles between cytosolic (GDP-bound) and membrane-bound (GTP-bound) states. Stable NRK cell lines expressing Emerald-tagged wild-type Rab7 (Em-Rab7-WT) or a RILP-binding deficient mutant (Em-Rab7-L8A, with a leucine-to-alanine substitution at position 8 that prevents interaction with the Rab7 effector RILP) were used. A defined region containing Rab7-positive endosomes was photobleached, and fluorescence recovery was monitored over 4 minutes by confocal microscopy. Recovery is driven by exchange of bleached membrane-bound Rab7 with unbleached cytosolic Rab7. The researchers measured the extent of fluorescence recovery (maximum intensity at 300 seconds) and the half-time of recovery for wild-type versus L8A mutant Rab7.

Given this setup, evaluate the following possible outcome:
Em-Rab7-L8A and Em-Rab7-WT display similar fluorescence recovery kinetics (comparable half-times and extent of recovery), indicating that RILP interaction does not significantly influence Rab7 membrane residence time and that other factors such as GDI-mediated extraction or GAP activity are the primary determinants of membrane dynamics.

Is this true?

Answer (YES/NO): NO